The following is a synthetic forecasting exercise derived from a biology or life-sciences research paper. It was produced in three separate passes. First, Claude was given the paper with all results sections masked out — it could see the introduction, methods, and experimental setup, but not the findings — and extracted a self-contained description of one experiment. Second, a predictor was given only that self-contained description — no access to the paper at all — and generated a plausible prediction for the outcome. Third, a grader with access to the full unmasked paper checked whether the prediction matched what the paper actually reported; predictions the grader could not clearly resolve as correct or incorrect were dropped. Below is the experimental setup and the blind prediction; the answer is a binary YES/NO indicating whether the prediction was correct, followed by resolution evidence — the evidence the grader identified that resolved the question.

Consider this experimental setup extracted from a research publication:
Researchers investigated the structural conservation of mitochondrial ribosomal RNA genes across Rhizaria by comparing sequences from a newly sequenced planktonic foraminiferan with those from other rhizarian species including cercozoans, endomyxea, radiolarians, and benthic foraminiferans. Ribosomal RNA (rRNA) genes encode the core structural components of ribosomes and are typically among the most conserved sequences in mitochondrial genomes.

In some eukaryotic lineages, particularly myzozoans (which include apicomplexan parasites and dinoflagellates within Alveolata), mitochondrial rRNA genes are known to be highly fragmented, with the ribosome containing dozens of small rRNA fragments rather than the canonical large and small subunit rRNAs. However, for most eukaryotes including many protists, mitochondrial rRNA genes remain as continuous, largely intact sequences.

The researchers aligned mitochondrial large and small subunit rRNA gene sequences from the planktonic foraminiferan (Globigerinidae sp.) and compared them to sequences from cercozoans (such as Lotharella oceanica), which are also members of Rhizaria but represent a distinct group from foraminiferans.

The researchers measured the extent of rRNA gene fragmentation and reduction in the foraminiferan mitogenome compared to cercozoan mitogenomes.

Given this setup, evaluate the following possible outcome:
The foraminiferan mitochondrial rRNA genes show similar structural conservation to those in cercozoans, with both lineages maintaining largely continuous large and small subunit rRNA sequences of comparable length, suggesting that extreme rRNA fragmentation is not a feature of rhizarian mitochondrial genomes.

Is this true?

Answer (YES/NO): NO